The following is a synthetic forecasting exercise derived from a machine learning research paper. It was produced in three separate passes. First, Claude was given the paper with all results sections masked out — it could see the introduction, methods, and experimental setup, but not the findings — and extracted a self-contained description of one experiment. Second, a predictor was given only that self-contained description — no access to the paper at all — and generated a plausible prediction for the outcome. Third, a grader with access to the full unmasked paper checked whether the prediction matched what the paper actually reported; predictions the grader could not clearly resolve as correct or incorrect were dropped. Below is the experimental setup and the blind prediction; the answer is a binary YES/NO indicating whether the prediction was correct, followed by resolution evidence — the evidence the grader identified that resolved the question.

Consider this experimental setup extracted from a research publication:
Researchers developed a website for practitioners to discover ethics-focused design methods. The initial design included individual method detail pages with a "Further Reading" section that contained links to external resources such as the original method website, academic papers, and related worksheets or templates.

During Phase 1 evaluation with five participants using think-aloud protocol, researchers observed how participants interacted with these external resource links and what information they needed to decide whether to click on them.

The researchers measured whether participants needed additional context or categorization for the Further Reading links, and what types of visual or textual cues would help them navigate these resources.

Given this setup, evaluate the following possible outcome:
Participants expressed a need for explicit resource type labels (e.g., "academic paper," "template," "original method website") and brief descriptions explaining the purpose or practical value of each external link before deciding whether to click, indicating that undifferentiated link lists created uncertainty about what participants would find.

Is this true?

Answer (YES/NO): NO